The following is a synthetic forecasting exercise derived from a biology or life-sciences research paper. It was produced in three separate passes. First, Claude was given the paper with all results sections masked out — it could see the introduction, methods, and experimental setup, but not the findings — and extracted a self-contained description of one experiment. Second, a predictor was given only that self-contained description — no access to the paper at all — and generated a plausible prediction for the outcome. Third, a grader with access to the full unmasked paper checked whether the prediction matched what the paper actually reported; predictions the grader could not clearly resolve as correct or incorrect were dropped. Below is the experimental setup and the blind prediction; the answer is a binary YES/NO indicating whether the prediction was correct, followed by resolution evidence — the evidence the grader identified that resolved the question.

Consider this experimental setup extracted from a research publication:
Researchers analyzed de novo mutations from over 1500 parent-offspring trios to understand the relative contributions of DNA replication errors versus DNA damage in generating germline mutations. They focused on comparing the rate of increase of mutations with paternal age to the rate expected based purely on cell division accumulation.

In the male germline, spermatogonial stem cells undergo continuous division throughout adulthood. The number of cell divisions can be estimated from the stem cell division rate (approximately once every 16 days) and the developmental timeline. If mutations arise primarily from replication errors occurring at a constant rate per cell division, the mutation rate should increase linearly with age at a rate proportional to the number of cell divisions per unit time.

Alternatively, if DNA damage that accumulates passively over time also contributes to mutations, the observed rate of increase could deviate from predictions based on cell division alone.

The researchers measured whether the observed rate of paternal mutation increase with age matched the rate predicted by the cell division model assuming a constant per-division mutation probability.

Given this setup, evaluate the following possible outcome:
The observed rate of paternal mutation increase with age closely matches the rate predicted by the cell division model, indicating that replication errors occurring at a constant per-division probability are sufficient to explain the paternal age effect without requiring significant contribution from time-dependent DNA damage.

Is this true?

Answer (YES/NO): NO